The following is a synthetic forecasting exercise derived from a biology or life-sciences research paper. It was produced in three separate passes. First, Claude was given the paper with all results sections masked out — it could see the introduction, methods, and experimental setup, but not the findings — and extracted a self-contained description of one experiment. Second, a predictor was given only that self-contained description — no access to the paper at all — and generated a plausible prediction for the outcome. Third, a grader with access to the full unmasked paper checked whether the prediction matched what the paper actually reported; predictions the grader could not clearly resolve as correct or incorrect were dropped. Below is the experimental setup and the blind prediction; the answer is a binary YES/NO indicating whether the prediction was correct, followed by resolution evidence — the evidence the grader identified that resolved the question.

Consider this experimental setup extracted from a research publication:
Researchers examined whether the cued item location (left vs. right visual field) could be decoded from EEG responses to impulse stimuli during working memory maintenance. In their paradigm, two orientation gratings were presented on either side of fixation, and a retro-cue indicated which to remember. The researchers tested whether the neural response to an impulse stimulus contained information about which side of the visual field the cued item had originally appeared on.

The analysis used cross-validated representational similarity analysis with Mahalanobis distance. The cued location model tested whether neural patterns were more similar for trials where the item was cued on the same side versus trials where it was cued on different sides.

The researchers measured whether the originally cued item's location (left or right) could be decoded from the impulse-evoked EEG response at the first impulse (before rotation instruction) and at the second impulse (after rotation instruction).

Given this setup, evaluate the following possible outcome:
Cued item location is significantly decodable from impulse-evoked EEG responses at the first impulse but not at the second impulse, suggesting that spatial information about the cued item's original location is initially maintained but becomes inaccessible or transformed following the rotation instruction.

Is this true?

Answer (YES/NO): NO